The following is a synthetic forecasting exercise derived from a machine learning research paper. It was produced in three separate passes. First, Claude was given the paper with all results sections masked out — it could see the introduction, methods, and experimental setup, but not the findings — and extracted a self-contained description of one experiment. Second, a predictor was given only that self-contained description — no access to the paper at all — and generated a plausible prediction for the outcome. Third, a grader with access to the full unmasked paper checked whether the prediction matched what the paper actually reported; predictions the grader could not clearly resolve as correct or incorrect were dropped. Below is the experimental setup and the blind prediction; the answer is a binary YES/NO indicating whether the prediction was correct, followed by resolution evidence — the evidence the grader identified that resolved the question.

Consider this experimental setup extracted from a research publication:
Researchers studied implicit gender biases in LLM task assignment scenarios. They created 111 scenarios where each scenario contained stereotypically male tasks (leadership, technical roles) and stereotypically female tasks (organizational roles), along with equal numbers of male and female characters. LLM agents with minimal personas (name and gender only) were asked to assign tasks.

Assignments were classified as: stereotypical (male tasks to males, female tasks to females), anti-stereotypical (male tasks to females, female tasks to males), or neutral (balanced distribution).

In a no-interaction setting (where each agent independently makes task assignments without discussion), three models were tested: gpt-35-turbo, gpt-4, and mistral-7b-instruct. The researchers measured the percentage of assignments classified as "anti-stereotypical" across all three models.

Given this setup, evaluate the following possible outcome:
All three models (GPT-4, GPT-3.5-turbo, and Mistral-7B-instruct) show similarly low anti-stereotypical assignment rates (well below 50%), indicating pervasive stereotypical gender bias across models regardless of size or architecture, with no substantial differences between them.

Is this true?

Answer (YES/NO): YES